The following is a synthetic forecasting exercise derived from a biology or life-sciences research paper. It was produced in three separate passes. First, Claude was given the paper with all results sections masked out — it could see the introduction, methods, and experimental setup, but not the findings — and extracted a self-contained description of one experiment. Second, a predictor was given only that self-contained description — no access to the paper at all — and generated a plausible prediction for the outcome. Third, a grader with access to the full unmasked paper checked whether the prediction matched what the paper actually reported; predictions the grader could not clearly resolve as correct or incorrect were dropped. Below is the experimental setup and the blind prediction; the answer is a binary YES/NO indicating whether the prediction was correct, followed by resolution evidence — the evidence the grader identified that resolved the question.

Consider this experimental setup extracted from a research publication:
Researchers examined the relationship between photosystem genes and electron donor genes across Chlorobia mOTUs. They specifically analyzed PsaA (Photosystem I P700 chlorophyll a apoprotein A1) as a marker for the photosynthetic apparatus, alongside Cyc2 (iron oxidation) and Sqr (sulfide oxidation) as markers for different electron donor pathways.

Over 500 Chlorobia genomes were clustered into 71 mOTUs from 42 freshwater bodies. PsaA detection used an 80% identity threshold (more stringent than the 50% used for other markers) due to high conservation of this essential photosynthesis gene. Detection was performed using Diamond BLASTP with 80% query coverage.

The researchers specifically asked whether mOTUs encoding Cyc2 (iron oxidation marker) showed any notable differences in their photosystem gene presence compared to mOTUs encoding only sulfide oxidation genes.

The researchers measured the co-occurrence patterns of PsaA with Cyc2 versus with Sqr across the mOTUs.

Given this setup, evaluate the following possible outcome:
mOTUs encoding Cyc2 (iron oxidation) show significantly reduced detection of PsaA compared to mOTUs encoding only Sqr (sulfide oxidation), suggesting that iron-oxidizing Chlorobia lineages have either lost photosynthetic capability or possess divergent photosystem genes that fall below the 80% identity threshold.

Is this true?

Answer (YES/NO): NO